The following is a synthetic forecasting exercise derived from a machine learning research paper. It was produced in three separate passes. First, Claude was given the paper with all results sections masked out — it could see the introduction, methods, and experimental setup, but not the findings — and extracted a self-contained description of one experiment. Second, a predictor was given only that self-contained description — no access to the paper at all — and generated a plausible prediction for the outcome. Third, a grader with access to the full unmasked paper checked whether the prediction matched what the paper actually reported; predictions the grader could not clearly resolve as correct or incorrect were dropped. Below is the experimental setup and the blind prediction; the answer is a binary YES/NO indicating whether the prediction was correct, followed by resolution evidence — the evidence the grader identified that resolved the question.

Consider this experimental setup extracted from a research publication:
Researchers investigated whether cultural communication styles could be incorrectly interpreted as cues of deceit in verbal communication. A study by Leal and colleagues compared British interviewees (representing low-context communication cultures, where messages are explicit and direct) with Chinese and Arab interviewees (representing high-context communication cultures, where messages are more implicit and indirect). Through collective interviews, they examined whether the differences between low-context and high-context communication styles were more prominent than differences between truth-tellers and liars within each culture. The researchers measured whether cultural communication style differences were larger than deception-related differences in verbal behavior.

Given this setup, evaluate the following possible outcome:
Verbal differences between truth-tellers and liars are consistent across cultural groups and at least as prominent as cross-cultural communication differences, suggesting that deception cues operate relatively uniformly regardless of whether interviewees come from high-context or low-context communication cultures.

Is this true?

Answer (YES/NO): NO